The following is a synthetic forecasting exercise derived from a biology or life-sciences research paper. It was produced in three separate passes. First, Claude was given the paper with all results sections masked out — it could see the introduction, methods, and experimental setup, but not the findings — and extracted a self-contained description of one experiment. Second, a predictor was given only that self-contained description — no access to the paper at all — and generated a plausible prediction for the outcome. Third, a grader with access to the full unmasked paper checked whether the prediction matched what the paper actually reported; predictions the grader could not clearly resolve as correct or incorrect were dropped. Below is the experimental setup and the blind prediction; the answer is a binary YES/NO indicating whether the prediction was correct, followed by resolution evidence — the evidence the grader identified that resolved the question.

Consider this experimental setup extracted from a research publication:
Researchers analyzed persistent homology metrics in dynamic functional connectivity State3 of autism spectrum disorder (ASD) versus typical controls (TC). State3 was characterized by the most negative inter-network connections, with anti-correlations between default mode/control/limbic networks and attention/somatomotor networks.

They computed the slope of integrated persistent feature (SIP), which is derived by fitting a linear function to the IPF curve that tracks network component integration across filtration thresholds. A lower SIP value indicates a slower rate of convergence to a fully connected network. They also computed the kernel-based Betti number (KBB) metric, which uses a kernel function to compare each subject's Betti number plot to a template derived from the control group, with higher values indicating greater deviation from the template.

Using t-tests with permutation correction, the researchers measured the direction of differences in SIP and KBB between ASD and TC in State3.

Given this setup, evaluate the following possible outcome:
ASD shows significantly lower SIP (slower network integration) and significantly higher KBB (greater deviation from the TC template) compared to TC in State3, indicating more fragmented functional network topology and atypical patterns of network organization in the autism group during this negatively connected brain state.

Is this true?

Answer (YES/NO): YES